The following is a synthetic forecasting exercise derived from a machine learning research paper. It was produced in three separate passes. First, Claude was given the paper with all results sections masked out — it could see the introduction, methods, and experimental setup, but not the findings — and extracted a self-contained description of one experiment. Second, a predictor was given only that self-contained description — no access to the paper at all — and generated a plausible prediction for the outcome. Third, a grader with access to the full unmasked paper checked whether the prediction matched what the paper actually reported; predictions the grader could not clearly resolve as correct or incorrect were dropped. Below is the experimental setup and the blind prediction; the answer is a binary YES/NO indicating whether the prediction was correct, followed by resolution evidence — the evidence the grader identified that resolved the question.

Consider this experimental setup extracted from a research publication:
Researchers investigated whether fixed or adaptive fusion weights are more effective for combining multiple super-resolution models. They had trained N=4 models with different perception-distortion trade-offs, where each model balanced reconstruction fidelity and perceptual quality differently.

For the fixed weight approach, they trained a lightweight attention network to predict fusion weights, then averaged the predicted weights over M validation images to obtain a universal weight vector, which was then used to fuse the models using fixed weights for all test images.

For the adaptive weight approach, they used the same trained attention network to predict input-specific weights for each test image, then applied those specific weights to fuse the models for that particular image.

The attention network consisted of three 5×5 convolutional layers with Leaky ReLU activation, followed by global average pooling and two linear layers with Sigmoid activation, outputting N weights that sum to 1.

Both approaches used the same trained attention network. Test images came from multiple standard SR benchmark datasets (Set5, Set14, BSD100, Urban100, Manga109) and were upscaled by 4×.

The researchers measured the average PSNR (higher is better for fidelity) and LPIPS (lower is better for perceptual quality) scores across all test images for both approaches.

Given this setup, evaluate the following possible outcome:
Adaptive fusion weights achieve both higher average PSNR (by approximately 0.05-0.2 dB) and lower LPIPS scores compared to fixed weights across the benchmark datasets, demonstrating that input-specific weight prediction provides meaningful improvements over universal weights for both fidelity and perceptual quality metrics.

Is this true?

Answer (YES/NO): NO